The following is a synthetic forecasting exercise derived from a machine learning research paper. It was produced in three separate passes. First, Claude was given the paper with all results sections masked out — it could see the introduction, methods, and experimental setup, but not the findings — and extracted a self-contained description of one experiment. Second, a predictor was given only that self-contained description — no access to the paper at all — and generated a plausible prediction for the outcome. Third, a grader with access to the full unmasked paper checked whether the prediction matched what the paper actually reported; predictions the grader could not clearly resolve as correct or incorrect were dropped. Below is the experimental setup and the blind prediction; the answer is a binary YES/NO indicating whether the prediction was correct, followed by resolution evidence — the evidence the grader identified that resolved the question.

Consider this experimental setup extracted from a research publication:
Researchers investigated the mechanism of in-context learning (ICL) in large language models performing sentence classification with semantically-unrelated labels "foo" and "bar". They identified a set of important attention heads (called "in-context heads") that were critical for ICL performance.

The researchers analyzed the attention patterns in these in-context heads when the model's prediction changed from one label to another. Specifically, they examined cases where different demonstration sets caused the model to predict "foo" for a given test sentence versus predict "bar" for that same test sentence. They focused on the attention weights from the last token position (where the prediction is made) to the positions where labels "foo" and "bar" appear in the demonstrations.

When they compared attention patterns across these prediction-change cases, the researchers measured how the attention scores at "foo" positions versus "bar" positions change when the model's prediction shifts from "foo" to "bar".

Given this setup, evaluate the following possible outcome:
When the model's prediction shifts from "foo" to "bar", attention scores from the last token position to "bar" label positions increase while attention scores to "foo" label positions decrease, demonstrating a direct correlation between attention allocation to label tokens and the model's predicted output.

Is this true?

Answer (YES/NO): YES